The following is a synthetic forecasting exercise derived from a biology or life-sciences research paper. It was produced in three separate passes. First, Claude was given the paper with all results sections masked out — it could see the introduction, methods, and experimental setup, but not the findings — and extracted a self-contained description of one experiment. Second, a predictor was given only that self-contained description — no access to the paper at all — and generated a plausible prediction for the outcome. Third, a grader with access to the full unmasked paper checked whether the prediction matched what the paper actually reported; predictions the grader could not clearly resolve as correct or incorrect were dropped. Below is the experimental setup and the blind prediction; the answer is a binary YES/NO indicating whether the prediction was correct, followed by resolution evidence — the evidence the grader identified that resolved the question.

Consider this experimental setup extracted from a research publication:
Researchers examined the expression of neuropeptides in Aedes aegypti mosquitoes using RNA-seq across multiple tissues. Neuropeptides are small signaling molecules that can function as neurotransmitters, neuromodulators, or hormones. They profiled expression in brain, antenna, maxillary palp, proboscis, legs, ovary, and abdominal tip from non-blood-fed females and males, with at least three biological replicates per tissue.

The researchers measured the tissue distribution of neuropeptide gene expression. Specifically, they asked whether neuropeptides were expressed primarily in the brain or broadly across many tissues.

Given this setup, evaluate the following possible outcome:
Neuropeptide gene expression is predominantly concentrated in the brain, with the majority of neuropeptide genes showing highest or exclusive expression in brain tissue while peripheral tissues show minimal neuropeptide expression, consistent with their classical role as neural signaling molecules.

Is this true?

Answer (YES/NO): NO